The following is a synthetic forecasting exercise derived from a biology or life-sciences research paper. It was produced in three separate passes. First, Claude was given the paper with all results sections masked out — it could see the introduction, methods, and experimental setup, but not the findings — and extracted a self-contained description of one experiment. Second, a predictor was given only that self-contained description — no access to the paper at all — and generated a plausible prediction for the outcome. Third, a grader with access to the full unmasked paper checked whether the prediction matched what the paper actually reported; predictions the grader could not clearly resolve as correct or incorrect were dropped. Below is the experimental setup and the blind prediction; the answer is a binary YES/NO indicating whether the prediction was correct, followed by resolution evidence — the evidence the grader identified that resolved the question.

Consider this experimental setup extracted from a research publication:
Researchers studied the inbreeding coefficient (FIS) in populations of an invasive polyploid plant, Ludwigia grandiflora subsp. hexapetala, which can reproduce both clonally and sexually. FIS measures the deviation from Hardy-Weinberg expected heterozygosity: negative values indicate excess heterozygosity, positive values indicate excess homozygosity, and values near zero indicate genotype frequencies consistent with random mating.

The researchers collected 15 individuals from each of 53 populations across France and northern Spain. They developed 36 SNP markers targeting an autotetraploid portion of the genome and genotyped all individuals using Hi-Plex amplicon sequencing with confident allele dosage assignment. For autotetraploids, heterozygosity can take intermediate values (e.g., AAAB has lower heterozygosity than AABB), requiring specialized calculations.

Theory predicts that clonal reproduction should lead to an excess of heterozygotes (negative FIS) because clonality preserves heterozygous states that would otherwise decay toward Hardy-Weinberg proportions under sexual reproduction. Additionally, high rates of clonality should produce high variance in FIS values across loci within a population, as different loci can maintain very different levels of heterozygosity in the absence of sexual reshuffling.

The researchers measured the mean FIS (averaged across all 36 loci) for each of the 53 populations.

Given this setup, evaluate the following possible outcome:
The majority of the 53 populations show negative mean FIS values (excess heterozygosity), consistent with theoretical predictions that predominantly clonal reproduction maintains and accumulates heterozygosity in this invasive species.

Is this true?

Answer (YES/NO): YES